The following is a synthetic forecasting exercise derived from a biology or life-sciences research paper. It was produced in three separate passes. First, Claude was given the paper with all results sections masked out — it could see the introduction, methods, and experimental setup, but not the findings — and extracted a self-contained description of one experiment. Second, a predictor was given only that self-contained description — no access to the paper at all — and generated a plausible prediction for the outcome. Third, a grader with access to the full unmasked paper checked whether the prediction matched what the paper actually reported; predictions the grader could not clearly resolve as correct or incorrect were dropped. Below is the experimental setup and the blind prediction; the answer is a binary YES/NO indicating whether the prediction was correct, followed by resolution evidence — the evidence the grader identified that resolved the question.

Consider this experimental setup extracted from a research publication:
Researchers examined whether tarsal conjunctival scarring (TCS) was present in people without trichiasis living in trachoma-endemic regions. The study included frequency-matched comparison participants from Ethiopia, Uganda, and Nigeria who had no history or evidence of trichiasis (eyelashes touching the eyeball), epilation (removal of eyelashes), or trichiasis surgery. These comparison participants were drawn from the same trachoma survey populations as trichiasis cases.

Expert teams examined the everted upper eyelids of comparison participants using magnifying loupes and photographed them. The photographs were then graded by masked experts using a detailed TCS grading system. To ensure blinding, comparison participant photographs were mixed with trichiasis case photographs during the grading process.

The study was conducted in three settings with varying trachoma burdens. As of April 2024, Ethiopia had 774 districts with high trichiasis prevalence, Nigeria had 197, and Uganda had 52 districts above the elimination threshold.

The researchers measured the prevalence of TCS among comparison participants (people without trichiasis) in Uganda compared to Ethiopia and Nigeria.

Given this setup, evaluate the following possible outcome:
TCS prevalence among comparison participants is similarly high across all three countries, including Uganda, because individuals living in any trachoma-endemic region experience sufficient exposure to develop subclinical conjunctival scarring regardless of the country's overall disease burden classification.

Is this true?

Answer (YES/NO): NO